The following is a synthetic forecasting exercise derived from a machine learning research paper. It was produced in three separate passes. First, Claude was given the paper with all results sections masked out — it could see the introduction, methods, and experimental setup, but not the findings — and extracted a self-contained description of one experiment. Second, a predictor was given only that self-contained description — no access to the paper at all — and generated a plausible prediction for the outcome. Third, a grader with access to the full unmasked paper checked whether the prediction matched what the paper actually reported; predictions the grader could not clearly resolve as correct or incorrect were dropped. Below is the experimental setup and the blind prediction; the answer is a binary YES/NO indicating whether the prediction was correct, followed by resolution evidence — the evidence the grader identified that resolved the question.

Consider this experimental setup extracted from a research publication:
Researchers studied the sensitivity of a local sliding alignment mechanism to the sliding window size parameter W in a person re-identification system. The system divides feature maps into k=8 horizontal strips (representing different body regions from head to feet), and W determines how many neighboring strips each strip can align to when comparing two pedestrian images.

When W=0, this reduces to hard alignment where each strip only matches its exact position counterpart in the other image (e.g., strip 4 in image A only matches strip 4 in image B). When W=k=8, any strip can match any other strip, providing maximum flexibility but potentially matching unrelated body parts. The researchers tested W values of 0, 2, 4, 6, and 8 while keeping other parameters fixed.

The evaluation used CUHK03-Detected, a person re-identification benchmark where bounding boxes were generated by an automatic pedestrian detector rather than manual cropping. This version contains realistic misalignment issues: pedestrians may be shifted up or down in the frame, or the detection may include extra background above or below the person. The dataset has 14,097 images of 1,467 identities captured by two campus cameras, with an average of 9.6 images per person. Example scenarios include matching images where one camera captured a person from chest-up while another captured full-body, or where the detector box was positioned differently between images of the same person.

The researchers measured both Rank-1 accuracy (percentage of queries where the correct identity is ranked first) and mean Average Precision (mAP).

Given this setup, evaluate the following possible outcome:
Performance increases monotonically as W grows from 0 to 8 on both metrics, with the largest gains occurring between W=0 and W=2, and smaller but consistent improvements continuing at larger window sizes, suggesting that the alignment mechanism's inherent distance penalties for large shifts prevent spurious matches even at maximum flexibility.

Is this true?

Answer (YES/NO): NO